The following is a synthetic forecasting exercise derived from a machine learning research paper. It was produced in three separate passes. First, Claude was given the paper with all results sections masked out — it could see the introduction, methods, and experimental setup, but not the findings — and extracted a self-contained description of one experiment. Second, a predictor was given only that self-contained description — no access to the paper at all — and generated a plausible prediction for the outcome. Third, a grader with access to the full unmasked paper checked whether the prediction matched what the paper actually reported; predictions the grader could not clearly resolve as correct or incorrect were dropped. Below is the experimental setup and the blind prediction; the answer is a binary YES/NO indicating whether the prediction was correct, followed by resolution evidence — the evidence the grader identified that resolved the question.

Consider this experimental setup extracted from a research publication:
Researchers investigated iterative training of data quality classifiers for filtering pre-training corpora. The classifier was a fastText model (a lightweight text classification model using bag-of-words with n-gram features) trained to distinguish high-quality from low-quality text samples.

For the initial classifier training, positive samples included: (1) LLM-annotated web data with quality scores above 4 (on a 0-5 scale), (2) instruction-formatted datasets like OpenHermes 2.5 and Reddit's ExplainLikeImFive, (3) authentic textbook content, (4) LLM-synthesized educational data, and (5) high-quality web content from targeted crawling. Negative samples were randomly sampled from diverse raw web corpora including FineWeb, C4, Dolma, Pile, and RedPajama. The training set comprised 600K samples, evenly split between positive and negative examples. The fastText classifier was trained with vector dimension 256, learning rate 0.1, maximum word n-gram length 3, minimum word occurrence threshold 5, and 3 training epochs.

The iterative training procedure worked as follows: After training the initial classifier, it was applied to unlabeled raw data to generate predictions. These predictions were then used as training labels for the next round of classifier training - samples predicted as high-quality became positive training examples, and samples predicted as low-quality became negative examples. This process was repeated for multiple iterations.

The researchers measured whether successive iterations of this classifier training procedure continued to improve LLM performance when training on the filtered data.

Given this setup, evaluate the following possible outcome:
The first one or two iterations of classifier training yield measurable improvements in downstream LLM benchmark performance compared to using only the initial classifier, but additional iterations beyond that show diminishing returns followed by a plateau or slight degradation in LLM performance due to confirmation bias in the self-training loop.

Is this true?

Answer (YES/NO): YES